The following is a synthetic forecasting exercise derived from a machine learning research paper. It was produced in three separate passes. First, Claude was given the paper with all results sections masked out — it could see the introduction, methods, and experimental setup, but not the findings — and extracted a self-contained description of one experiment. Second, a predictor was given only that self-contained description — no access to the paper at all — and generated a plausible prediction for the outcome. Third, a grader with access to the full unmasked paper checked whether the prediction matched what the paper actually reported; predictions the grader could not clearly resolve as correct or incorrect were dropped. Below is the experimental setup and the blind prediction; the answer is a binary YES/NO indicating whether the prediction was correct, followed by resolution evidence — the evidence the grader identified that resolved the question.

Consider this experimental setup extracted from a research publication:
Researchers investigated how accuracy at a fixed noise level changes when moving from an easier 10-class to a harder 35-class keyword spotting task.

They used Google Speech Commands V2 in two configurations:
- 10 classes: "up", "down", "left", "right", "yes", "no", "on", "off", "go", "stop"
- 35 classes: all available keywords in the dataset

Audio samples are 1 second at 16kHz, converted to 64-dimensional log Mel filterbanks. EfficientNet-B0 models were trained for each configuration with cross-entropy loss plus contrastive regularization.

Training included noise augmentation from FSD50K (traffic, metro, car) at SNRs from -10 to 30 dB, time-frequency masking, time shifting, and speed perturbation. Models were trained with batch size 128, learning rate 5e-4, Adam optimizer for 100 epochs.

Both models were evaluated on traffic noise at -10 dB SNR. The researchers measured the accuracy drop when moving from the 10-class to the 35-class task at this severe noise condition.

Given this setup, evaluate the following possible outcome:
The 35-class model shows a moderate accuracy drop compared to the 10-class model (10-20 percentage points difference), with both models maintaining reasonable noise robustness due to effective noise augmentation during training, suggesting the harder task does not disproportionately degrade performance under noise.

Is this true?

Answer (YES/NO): NO